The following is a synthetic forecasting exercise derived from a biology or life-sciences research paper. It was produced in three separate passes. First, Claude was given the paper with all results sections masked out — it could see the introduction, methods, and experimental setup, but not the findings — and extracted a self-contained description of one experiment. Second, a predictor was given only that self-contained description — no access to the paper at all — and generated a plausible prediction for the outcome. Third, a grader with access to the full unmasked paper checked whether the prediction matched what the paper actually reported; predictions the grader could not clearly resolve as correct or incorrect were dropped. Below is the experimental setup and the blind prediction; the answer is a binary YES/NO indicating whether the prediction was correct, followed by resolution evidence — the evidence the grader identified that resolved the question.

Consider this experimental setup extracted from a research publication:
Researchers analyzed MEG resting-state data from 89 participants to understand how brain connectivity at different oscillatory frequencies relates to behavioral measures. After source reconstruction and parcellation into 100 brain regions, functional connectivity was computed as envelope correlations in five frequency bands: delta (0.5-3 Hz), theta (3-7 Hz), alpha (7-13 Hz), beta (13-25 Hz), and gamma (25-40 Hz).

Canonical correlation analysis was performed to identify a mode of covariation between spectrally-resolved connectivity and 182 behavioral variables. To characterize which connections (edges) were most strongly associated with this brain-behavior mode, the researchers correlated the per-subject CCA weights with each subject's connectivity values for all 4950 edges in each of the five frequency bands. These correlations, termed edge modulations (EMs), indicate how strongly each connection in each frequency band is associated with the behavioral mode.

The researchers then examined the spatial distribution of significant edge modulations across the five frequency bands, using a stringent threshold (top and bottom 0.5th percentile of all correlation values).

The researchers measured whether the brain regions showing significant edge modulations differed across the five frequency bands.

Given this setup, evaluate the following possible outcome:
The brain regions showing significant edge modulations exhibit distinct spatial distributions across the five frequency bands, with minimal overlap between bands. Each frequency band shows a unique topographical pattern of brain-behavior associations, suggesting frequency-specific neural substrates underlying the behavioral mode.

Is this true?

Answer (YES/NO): YES